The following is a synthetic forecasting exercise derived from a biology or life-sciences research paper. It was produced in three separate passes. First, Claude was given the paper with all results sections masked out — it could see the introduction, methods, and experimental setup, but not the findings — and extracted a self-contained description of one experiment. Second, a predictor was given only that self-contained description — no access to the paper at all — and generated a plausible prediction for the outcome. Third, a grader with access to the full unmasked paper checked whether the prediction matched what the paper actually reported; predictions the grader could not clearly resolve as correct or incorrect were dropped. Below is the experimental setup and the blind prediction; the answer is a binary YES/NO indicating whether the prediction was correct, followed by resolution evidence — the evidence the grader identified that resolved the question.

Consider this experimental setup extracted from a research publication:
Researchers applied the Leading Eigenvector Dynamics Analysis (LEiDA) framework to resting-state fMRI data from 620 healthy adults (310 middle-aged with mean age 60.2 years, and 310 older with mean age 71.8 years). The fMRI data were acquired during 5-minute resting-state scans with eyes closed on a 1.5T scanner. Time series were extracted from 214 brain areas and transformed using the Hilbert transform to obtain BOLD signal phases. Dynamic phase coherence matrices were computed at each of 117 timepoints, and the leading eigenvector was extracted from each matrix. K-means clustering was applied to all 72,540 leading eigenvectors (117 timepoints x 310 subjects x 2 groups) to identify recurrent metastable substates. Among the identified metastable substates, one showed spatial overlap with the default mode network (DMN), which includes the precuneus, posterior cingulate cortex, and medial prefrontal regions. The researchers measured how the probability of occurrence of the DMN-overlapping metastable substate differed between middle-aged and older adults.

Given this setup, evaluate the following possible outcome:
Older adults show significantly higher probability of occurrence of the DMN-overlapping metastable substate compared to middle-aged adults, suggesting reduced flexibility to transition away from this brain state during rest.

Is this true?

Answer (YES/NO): NO